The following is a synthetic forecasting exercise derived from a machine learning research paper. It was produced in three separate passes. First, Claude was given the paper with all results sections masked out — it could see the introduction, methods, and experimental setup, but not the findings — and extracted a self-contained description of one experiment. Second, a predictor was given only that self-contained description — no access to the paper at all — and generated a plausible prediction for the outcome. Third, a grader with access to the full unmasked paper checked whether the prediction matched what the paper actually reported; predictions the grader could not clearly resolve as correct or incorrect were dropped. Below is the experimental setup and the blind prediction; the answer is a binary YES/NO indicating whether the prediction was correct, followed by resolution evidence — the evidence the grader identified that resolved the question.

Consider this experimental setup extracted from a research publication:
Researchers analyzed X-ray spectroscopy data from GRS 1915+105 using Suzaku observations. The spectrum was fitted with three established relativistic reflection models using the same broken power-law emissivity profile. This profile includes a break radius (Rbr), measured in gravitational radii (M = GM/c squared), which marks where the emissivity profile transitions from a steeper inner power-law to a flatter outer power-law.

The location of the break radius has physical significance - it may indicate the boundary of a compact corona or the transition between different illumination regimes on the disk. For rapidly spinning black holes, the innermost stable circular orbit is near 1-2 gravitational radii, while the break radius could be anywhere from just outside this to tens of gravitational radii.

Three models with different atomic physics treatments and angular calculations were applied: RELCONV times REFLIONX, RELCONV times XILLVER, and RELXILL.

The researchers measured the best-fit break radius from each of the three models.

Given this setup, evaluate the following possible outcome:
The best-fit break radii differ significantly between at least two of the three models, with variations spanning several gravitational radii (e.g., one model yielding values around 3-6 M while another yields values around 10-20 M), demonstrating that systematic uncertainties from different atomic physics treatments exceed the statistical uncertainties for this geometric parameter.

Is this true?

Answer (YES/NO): NO